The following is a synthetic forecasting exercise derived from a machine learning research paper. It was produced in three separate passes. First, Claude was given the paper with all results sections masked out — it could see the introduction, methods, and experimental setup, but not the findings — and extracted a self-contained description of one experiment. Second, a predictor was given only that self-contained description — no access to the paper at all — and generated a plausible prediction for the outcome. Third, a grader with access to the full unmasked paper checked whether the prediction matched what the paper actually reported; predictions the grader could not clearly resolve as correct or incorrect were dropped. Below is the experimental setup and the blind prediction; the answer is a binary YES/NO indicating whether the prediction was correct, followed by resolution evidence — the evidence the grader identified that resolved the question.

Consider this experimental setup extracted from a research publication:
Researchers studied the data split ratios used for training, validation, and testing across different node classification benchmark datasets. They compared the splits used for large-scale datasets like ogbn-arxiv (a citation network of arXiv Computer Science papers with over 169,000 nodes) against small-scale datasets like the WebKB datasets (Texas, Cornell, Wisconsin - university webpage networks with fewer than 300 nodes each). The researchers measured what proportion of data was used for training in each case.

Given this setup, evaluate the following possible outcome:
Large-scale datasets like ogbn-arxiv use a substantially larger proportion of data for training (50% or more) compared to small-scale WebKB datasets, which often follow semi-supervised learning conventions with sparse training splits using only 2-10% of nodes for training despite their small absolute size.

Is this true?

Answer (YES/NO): NO